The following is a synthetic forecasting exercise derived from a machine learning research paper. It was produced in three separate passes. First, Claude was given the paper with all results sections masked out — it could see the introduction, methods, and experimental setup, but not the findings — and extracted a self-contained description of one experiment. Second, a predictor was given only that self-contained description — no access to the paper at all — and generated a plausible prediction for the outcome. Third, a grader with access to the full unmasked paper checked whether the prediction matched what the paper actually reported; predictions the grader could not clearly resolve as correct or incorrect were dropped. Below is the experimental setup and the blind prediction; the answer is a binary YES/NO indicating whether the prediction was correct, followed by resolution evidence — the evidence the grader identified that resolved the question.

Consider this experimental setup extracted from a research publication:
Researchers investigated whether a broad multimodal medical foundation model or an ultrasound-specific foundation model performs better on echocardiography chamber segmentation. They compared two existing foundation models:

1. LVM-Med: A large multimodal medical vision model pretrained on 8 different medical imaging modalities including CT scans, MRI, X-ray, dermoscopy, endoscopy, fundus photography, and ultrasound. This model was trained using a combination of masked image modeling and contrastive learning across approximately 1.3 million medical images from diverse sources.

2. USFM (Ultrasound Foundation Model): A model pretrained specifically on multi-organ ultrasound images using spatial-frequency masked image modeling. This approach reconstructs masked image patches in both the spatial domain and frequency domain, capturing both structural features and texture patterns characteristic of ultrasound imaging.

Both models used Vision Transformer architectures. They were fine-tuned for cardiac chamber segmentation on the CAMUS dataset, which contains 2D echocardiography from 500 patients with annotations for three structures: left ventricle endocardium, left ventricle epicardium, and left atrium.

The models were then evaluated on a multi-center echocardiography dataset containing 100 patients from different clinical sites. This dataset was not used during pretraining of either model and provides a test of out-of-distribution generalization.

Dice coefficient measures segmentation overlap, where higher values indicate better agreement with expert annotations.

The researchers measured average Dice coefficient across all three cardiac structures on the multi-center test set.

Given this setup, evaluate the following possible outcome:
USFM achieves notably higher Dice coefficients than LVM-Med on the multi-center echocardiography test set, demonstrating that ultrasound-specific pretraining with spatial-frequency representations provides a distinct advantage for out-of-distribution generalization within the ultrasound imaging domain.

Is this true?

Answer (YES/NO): NO